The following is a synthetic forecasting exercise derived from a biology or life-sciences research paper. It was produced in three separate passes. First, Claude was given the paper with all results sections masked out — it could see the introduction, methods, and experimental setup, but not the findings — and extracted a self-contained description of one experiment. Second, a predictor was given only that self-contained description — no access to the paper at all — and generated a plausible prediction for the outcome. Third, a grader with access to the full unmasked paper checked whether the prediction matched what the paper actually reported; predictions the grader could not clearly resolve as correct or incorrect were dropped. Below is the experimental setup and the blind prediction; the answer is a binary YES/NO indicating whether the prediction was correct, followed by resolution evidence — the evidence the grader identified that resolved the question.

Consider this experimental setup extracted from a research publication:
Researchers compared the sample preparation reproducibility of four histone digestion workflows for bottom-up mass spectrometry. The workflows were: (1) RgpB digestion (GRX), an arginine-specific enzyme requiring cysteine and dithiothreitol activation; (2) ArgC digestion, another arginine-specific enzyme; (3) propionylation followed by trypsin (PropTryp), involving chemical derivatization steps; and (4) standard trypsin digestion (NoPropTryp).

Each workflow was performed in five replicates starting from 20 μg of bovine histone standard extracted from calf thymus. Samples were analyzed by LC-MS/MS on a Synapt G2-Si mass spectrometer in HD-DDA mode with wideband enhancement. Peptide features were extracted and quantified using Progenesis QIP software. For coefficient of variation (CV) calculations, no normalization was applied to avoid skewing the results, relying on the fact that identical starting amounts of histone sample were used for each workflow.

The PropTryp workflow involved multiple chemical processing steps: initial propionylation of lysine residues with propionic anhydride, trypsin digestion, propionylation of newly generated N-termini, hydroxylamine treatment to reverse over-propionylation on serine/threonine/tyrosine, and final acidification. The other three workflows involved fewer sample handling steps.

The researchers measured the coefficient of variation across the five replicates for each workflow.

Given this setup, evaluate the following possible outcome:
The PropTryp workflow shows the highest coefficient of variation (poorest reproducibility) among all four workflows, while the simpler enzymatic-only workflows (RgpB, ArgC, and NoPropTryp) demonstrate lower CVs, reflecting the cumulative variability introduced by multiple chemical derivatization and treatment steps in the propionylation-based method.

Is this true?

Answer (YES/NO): NO